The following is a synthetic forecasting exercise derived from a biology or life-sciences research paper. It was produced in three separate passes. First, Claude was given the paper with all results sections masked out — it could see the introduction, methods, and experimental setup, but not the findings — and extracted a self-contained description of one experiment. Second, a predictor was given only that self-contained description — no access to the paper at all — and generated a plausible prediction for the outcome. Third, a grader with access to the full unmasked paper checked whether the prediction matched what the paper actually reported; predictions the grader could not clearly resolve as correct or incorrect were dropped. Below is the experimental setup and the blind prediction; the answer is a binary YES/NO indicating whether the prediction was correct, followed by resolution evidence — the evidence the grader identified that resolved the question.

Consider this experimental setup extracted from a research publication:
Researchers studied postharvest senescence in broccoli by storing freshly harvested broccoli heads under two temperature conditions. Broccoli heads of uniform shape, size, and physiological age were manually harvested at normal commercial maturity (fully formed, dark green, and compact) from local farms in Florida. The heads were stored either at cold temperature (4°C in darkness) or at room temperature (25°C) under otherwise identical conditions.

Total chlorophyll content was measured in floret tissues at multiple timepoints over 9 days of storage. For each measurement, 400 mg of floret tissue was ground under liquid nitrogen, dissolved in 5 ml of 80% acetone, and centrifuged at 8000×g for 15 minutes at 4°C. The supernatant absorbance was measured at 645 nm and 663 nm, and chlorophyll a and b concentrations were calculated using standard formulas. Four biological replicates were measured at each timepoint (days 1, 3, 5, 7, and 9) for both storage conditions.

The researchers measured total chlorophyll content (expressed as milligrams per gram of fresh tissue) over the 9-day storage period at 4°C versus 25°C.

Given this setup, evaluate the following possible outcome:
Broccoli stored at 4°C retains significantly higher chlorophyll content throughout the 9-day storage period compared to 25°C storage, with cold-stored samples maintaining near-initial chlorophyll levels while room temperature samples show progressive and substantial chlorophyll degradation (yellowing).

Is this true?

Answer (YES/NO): NO